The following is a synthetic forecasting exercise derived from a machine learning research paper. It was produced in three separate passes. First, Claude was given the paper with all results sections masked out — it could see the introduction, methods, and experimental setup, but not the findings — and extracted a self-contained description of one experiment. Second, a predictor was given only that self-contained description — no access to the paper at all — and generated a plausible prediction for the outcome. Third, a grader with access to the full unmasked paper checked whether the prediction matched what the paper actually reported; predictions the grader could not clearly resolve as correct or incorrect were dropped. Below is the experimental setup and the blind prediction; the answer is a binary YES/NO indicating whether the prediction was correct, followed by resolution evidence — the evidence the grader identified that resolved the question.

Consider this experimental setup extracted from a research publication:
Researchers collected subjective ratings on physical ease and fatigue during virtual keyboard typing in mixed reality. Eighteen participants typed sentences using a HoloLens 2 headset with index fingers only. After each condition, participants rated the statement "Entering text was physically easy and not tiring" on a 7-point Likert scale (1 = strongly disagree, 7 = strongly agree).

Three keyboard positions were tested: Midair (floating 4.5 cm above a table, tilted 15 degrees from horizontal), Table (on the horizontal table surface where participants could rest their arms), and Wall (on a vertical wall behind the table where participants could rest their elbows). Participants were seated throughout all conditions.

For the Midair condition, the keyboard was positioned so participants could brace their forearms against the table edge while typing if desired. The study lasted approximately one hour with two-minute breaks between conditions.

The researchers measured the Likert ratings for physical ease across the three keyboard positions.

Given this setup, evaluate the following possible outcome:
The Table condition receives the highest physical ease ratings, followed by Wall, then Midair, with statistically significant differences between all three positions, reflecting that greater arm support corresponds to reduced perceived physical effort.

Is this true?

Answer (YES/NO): NO